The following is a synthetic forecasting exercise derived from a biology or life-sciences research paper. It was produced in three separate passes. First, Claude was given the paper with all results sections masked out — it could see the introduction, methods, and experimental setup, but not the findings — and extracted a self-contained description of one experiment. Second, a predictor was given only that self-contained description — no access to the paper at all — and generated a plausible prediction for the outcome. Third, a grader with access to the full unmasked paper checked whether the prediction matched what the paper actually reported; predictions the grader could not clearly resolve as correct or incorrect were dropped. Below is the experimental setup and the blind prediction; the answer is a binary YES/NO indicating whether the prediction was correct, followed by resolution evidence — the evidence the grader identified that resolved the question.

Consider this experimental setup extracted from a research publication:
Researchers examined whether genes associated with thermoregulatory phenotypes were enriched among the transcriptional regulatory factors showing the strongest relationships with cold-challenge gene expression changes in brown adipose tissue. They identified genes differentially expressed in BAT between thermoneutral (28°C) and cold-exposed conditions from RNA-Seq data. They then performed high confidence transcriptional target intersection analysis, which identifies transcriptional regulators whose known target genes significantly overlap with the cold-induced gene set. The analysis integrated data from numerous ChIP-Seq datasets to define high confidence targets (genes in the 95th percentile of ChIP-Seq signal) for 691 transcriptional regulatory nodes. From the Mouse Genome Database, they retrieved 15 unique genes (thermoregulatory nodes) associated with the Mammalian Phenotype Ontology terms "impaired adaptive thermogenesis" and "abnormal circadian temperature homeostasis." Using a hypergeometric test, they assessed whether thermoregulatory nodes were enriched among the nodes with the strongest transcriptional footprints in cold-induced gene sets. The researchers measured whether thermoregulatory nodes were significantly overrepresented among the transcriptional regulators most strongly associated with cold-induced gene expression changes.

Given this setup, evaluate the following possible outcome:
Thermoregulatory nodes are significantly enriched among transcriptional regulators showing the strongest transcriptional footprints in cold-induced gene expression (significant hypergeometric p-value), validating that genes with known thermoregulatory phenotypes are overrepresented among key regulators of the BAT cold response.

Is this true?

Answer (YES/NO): YES